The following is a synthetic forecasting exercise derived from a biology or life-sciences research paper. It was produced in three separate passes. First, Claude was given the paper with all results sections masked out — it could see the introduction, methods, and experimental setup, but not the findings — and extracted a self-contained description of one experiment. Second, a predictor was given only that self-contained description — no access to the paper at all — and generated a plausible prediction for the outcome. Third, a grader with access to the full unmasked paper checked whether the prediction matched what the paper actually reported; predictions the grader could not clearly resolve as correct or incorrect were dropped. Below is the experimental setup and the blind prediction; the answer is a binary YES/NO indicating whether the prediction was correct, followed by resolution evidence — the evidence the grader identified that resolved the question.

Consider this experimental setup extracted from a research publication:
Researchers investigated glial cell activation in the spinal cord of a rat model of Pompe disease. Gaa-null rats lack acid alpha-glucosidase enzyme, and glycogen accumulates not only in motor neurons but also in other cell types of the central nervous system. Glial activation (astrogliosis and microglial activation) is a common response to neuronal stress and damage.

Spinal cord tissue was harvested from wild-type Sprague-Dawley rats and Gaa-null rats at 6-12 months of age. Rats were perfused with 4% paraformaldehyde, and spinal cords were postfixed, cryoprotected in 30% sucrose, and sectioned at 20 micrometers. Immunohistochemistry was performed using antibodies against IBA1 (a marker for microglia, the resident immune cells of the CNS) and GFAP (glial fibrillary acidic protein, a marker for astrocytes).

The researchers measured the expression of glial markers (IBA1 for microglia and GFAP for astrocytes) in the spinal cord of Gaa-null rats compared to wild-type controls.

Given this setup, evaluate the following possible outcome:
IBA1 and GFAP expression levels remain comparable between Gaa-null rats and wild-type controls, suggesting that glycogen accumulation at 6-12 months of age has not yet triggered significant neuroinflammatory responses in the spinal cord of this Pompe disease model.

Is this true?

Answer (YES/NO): NO